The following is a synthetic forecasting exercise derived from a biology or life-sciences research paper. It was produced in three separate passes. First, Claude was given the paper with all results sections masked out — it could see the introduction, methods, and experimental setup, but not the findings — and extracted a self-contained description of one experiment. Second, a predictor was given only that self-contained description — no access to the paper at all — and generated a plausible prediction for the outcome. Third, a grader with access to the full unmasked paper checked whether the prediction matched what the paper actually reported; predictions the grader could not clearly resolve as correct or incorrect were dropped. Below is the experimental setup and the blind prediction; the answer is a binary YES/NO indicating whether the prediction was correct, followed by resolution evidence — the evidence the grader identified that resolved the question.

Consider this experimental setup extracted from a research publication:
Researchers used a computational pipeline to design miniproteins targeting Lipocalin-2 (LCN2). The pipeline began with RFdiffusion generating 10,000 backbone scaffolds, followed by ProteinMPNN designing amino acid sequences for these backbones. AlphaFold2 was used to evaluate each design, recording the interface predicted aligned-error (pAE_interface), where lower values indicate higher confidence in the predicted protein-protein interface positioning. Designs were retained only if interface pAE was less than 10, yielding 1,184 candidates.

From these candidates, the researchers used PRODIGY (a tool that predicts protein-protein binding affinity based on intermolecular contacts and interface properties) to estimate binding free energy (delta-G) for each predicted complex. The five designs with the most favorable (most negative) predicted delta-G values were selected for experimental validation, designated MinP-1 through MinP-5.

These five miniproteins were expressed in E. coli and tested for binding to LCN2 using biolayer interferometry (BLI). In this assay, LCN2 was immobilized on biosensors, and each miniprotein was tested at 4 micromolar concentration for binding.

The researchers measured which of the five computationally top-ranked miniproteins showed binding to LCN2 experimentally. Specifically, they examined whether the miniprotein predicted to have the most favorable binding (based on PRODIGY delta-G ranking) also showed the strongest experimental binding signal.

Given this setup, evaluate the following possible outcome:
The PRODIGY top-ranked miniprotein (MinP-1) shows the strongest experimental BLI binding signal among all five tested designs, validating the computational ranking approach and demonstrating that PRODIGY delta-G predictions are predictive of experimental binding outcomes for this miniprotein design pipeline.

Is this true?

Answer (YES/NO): NO